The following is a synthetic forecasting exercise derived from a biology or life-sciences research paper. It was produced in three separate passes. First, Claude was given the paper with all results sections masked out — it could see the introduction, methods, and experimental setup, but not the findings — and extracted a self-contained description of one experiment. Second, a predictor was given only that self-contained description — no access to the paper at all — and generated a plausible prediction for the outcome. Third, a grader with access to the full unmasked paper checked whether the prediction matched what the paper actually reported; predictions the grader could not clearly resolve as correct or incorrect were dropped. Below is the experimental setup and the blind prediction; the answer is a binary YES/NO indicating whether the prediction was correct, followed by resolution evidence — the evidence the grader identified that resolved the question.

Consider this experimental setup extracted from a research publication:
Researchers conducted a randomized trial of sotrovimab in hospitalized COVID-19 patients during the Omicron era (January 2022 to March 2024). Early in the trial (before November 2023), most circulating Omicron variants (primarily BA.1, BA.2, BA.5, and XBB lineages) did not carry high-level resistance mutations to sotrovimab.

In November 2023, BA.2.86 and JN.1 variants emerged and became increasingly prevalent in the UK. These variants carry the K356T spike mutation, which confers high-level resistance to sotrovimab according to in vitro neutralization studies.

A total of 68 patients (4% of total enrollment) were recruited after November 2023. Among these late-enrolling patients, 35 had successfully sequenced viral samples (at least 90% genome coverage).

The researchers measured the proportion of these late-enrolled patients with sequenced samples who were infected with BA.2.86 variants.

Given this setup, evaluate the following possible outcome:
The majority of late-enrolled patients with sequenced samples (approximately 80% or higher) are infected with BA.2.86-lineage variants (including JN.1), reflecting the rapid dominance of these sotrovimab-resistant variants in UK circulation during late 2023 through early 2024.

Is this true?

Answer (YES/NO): NO